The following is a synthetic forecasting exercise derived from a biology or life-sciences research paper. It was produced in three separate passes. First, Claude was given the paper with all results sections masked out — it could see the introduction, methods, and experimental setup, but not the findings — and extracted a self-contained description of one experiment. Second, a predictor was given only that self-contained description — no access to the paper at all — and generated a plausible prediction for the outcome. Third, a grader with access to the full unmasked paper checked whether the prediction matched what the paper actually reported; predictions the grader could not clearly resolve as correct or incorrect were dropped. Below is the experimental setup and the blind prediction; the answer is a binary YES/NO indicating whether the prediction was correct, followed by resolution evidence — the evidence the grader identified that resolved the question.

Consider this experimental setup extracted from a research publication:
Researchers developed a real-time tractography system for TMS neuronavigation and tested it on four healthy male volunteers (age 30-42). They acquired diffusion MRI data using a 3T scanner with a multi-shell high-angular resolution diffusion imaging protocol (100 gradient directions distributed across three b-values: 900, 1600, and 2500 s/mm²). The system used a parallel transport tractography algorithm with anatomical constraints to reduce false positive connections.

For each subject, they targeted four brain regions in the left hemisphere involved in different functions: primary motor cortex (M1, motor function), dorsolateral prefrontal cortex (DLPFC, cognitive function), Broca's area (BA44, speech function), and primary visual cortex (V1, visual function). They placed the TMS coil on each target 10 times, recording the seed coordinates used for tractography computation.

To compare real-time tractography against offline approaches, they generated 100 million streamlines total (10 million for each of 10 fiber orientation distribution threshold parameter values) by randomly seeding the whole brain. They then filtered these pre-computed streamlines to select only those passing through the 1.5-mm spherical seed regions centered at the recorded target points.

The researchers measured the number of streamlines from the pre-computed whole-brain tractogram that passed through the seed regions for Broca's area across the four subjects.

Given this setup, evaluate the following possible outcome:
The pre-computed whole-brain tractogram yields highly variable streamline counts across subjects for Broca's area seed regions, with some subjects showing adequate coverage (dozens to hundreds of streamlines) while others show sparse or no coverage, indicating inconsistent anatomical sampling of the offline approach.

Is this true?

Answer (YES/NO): NO